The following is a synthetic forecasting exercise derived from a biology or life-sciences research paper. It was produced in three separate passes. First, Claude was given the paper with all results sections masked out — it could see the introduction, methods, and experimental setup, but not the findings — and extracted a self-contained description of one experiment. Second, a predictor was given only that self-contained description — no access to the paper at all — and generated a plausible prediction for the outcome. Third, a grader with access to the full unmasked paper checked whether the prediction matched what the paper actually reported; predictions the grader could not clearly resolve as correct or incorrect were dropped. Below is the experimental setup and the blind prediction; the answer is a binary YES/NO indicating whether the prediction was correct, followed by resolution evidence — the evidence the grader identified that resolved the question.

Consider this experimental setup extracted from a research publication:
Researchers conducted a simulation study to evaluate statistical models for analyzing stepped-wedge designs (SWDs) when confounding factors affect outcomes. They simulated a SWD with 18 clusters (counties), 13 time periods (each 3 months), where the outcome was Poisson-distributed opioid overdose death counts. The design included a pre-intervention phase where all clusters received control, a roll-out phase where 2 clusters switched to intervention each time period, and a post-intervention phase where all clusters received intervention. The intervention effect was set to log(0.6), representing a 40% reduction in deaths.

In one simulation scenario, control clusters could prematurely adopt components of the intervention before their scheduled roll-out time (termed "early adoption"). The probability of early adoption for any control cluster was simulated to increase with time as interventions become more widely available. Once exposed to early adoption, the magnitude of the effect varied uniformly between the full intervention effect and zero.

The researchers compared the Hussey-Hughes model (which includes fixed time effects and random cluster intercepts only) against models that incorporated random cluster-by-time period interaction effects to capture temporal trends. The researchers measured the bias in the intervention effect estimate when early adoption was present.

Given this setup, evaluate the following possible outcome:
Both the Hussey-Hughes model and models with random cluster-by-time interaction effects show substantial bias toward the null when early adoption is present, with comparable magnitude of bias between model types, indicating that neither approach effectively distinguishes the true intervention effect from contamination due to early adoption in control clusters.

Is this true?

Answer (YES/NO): YES